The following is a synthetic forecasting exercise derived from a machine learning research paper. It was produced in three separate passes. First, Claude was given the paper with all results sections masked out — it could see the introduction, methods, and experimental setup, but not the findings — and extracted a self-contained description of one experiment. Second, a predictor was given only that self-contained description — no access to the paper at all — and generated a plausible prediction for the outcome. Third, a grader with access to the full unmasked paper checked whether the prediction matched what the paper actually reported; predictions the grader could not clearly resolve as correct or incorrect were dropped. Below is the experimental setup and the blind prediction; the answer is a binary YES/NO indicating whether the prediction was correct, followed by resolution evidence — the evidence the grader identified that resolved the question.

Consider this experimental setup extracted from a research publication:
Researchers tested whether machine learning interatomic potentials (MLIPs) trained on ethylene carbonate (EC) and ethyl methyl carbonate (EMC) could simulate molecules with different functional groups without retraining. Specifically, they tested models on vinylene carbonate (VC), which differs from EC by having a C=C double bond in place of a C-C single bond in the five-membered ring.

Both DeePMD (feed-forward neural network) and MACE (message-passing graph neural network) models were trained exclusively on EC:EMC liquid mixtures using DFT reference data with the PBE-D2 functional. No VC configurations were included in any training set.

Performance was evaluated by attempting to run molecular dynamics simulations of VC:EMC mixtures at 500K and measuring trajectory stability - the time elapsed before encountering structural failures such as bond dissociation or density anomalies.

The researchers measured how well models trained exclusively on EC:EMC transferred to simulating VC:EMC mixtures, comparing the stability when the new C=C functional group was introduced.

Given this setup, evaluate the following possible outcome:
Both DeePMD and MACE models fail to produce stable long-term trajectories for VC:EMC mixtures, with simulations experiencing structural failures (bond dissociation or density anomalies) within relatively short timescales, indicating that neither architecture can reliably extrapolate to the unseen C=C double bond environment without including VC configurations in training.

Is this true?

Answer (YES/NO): NO